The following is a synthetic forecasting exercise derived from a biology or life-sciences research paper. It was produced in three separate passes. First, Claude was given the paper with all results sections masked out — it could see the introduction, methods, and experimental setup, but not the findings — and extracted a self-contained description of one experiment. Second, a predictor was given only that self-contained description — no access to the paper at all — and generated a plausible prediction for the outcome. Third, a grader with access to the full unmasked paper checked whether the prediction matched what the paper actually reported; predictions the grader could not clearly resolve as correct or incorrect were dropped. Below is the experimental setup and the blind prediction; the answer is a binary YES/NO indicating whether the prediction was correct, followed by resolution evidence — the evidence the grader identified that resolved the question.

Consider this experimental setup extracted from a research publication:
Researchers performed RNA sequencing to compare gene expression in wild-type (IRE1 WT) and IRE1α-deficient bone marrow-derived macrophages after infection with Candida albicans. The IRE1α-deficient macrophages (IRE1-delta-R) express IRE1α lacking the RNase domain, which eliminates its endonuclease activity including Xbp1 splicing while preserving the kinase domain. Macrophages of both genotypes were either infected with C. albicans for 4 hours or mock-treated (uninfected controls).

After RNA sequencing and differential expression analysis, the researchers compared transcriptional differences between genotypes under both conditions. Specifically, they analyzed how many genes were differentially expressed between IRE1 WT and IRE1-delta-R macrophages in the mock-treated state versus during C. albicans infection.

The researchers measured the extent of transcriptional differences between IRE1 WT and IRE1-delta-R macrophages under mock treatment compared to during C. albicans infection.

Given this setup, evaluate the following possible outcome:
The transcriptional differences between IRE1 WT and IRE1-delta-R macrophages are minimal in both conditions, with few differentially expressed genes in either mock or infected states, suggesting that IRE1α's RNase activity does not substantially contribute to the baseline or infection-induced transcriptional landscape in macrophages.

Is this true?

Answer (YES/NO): NO